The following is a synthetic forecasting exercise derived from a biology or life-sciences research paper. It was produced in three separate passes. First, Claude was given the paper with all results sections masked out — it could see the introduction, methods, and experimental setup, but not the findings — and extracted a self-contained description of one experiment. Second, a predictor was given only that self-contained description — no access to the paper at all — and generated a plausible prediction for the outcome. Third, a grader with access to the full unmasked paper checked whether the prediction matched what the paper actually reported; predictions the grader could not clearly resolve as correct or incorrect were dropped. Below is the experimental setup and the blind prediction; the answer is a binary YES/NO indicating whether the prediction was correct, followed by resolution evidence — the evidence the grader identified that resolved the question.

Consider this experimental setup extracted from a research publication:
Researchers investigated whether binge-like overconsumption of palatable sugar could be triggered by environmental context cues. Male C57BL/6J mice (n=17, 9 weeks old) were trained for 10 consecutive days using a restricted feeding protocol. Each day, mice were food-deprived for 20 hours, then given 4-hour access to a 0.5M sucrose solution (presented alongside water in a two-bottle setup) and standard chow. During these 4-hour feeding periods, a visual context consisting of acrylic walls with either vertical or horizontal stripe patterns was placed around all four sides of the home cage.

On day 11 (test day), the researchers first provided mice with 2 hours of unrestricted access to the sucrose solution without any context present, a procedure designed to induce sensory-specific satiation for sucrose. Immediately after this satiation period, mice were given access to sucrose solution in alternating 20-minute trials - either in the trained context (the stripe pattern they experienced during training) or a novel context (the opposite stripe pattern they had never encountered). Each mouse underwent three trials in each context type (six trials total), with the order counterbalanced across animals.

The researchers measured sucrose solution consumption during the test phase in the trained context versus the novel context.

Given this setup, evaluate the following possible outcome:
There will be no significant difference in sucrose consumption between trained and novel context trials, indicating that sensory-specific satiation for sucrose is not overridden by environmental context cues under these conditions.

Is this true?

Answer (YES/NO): NO